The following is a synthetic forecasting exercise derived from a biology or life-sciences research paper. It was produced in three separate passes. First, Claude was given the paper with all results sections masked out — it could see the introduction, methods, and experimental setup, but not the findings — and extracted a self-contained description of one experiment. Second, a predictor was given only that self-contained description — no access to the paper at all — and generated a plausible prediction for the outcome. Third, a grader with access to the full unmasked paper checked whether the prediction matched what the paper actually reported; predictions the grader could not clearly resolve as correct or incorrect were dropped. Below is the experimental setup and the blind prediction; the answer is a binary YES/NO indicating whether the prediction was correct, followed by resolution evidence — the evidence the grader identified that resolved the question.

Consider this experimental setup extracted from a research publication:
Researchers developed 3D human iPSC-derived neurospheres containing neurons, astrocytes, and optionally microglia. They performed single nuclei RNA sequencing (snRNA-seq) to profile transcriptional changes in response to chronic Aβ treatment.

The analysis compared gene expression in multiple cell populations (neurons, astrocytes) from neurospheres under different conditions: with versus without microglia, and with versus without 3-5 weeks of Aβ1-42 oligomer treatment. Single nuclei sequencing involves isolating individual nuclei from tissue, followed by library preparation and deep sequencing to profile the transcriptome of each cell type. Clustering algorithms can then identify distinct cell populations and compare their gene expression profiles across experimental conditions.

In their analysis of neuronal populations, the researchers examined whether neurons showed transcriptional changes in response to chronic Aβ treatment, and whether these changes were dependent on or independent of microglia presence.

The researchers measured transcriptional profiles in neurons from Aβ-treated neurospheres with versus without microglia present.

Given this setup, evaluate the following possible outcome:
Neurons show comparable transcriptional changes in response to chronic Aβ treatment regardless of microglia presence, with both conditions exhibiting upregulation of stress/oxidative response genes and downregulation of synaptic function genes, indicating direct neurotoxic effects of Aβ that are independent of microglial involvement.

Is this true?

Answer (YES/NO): NO